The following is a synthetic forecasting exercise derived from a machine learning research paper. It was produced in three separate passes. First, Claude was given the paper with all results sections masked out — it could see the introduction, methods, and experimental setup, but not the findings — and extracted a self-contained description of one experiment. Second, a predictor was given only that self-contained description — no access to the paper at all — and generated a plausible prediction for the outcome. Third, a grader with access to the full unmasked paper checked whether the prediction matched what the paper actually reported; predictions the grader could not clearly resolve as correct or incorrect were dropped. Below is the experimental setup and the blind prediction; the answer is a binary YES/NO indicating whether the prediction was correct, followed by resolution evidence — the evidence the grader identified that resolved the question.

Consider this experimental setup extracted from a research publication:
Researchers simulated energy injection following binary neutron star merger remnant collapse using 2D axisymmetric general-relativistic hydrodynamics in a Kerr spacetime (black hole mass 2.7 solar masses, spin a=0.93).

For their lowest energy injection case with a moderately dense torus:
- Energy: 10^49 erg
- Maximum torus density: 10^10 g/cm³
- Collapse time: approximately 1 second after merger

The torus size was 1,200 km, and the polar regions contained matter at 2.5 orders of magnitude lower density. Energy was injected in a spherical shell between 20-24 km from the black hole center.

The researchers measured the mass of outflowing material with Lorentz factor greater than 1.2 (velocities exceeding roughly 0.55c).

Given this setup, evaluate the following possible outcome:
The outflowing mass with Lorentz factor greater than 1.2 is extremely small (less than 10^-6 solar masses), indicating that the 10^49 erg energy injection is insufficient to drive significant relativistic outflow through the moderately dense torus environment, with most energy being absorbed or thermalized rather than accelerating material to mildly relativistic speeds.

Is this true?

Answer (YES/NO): YES